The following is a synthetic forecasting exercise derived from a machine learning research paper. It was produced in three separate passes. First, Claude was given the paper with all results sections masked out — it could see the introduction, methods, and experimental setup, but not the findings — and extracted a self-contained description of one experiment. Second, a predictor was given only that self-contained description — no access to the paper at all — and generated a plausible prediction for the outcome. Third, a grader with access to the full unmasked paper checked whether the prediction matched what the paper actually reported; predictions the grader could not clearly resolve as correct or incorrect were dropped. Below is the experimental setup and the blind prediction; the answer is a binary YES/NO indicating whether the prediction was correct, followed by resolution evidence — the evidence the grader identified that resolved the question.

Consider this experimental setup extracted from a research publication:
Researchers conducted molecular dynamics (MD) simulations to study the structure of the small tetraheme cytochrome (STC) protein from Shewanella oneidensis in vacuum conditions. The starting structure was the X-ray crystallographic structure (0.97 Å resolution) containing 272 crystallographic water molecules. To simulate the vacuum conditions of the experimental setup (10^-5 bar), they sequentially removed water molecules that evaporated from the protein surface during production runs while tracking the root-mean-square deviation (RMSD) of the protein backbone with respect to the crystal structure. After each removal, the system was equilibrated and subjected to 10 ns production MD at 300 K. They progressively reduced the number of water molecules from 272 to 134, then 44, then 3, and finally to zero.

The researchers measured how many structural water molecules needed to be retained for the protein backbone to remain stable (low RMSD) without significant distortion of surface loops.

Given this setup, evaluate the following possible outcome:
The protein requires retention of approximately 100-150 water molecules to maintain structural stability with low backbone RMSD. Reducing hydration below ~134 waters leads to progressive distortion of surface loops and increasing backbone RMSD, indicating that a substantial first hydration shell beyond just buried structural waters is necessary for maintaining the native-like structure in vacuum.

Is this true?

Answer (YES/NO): NO